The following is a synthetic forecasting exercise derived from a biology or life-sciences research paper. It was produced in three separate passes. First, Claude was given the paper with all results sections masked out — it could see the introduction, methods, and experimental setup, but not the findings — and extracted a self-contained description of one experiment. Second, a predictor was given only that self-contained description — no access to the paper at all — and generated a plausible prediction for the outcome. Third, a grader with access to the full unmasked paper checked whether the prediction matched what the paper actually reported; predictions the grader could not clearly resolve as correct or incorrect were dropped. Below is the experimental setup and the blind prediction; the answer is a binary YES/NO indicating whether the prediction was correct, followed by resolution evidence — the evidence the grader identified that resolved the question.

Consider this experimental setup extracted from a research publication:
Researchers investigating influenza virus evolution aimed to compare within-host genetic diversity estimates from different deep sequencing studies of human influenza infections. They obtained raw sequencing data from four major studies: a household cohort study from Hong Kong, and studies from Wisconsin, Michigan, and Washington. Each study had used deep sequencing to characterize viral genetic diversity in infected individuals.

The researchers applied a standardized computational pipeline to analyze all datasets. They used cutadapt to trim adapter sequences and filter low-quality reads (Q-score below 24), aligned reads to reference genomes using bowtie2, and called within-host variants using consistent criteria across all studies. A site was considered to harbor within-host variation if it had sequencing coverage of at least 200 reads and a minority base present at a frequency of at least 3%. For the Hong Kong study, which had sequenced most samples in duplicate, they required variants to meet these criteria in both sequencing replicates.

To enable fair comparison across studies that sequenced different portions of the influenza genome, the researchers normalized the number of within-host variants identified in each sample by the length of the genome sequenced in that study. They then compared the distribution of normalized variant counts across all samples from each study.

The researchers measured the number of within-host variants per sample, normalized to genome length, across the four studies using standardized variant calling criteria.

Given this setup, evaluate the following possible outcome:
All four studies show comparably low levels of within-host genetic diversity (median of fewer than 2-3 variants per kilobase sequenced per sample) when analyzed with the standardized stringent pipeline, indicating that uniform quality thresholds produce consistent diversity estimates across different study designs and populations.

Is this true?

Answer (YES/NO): NO